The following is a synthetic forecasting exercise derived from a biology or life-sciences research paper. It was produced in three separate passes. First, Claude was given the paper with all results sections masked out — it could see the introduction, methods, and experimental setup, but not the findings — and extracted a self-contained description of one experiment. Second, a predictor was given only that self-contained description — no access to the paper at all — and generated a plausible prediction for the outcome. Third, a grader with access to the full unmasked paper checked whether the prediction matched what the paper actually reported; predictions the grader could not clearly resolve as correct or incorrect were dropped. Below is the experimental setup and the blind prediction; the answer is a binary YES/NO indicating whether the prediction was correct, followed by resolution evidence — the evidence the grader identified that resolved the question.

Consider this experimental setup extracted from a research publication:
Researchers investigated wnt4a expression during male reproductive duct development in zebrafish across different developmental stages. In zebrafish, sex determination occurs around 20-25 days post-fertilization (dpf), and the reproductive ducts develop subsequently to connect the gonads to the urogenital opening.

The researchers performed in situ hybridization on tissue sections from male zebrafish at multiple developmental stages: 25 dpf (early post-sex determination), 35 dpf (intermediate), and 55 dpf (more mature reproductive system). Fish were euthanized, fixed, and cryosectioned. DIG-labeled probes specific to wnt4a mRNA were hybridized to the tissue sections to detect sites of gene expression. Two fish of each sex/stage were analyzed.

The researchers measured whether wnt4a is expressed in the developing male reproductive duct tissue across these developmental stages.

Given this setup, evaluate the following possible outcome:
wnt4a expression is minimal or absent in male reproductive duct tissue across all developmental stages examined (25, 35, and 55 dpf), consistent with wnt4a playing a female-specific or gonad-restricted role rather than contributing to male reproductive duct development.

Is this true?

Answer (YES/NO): NO